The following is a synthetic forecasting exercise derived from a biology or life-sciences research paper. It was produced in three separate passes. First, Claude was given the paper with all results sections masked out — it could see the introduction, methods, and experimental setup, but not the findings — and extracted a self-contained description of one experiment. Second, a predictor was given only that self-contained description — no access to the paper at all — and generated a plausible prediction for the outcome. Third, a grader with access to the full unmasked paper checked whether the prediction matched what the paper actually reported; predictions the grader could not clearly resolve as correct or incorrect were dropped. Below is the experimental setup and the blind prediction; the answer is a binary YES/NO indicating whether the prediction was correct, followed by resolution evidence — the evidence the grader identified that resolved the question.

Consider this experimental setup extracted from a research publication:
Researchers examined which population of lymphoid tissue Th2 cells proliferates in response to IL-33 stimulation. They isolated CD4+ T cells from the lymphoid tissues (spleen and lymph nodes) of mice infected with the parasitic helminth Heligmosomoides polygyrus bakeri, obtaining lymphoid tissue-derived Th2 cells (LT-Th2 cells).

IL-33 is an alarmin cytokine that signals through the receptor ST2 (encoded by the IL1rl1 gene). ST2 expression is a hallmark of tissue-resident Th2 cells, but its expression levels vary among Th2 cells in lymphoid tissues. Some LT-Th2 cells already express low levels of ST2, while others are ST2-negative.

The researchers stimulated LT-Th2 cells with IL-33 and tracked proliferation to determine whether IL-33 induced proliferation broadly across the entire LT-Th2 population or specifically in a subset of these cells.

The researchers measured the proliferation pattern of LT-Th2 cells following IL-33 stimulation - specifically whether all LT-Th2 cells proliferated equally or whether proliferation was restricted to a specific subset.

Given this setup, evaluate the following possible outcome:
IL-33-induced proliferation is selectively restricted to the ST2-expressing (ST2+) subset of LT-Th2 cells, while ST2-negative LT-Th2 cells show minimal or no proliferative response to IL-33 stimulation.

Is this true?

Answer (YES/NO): YES